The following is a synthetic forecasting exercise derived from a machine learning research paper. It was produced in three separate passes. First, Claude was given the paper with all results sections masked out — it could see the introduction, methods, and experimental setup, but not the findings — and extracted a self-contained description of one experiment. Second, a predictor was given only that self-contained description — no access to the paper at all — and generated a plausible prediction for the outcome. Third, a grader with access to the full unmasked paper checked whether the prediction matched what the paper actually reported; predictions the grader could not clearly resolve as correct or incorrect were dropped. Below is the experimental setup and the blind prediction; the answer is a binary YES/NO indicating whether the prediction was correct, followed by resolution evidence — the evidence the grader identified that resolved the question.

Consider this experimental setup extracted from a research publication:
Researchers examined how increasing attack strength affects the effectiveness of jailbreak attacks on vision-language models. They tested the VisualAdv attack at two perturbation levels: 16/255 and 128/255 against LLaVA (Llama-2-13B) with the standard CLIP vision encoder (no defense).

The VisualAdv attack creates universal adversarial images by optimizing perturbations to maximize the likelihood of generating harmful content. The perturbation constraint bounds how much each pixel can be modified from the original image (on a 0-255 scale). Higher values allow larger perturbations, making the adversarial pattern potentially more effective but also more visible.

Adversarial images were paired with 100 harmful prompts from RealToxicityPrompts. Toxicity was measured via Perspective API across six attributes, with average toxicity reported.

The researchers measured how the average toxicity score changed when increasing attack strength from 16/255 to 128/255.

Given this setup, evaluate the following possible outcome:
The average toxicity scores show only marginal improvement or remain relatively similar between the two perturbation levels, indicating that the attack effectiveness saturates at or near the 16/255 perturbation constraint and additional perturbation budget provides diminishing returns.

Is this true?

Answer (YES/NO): NO